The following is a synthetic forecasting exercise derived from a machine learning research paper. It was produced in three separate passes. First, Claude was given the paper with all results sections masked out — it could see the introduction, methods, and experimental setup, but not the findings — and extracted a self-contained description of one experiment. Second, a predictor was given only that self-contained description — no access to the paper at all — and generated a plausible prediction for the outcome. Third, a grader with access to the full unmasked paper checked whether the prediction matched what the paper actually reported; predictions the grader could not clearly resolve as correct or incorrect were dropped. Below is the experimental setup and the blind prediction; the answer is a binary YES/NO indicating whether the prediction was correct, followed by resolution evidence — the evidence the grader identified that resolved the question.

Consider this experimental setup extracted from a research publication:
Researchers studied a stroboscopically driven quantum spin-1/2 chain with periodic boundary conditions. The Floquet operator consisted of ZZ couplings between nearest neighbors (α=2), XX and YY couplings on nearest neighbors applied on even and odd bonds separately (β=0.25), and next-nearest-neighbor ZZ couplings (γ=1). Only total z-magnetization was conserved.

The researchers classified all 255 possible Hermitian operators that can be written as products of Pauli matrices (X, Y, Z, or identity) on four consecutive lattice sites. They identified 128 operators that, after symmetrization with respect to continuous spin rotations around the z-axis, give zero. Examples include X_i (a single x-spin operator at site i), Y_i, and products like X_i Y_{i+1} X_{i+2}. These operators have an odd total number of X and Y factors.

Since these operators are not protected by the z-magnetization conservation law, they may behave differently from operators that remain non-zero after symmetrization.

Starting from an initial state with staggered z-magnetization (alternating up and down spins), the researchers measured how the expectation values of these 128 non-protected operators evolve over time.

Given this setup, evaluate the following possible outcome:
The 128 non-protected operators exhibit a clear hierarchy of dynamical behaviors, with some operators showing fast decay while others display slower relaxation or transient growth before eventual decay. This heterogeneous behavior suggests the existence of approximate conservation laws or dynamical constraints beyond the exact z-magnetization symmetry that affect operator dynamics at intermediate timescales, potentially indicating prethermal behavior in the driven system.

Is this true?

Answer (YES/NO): NO